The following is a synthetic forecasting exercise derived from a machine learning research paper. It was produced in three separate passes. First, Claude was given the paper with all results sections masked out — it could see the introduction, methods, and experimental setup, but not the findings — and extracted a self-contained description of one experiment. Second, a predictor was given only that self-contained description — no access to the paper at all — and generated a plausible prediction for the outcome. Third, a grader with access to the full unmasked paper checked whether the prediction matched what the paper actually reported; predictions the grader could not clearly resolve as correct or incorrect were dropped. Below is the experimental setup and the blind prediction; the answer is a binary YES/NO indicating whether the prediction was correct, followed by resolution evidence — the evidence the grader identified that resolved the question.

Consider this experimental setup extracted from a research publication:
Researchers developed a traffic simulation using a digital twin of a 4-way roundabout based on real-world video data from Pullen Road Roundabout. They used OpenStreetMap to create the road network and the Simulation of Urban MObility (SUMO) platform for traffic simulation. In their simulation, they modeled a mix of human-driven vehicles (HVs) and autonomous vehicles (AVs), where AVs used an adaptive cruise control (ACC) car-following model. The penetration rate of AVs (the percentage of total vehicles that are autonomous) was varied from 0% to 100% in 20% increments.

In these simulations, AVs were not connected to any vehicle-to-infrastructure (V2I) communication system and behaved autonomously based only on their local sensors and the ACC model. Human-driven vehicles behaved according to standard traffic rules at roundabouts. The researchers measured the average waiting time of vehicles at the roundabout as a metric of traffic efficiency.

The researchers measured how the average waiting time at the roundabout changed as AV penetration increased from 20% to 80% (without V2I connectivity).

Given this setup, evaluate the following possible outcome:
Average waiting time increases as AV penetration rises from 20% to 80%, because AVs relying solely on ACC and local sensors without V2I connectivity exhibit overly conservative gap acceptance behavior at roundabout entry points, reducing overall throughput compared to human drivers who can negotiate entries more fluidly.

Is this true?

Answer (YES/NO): NO